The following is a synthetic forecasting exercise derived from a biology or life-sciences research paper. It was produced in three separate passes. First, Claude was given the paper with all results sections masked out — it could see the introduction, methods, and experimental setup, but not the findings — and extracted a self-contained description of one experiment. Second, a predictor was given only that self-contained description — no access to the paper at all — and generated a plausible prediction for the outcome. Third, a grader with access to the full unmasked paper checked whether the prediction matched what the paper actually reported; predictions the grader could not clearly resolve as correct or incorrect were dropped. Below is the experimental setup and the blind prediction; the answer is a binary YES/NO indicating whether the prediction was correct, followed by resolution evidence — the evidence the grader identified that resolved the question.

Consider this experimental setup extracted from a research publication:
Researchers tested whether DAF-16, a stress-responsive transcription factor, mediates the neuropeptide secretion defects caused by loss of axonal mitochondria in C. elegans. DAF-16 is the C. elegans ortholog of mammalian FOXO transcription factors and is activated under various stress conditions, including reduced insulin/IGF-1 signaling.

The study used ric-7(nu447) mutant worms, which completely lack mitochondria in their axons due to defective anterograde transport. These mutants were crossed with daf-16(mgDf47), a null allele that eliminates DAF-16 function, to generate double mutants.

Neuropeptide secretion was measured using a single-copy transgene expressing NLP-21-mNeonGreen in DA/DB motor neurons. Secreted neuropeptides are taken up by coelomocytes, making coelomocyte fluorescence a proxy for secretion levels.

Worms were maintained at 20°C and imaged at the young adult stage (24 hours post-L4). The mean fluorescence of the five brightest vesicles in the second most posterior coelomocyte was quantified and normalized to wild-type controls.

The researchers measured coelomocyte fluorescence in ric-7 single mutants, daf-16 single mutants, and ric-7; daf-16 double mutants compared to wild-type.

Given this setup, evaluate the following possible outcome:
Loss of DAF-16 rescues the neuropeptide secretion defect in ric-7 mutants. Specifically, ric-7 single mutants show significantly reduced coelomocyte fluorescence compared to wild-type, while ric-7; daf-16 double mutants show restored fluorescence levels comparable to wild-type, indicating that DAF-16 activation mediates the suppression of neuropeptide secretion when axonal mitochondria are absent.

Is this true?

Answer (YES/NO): NO